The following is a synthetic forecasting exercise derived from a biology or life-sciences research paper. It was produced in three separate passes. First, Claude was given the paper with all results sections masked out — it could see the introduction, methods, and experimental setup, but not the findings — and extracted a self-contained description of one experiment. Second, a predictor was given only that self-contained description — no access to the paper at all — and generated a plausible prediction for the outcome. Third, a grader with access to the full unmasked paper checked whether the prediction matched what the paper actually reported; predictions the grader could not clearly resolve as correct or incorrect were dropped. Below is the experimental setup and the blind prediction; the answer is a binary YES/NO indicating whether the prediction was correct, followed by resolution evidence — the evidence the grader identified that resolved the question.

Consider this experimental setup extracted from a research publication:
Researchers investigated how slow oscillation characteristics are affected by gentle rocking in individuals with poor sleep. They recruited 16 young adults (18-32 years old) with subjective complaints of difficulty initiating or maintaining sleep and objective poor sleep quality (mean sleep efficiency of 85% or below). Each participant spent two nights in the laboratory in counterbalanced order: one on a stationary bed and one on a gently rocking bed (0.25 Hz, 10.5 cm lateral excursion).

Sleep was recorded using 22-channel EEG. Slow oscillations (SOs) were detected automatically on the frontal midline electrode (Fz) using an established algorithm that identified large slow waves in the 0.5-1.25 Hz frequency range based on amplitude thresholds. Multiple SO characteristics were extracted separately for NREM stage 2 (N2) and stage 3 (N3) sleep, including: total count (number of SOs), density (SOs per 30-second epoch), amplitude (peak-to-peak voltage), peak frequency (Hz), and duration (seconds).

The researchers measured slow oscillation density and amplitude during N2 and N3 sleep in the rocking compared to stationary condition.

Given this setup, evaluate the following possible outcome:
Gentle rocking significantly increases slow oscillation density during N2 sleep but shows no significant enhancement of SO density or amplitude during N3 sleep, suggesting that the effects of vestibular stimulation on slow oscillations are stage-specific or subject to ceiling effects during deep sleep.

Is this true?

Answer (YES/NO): NO